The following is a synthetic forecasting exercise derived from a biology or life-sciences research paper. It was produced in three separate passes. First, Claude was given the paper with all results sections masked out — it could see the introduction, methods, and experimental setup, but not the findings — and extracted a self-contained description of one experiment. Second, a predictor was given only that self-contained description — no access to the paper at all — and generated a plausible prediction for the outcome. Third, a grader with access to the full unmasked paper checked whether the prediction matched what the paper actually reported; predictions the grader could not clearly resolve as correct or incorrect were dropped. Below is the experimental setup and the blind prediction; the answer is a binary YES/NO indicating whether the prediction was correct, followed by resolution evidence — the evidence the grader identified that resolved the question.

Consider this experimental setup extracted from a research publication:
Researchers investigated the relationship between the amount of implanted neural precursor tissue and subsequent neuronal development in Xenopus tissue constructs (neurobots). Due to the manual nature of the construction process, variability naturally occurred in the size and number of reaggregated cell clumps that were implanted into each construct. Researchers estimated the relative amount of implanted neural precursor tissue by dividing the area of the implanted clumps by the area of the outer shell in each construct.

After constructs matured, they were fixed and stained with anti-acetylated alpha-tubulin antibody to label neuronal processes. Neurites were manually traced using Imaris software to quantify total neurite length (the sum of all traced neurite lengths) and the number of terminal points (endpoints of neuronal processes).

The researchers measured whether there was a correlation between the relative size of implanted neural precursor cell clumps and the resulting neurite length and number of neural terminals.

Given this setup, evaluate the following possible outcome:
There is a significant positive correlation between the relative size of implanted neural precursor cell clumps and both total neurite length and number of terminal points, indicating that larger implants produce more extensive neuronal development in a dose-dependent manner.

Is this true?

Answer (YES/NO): NO